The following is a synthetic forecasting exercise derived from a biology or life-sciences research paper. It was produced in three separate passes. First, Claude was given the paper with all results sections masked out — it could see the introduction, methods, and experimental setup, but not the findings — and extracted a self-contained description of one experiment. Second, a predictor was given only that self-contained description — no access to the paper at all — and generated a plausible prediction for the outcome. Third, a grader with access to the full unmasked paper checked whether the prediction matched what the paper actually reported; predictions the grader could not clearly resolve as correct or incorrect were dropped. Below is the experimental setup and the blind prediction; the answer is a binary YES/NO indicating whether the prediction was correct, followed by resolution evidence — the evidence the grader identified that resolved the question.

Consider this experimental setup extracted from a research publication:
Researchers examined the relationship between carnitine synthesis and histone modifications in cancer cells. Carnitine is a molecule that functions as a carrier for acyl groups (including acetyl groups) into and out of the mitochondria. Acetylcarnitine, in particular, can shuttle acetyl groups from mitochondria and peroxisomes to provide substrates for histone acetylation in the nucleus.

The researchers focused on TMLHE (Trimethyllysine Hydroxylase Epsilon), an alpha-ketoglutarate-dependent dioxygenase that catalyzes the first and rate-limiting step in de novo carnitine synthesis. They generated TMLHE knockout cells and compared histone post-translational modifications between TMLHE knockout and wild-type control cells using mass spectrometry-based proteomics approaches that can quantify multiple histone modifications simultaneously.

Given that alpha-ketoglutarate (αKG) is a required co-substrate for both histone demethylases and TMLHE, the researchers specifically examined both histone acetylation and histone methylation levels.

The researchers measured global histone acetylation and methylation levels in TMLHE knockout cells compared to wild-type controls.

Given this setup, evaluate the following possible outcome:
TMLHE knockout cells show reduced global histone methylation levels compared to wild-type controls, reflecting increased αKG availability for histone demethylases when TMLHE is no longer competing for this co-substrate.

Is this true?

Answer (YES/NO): NO